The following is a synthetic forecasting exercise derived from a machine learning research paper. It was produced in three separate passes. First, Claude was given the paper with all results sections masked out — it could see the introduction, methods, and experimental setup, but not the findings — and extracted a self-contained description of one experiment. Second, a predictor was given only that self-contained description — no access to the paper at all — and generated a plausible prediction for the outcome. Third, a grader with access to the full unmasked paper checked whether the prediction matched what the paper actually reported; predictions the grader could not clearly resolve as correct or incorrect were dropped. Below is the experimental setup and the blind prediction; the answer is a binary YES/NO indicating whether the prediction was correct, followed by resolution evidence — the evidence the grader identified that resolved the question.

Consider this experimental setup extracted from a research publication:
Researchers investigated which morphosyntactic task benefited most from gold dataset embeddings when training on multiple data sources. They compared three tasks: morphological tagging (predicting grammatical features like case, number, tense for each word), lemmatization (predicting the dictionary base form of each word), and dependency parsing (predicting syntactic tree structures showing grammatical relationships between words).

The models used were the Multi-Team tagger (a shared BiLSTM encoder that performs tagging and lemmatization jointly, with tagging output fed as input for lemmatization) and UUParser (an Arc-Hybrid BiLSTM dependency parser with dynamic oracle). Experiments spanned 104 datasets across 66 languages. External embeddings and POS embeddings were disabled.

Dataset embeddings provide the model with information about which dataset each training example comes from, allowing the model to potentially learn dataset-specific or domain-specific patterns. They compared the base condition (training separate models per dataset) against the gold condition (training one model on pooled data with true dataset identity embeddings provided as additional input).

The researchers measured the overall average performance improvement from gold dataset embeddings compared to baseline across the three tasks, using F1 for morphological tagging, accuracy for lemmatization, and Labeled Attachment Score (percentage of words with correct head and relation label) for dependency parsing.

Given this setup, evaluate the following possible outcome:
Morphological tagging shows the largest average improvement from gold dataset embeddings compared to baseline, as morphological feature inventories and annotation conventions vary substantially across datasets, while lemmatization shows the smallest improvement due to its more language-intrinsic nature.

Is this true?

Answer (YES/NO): NO